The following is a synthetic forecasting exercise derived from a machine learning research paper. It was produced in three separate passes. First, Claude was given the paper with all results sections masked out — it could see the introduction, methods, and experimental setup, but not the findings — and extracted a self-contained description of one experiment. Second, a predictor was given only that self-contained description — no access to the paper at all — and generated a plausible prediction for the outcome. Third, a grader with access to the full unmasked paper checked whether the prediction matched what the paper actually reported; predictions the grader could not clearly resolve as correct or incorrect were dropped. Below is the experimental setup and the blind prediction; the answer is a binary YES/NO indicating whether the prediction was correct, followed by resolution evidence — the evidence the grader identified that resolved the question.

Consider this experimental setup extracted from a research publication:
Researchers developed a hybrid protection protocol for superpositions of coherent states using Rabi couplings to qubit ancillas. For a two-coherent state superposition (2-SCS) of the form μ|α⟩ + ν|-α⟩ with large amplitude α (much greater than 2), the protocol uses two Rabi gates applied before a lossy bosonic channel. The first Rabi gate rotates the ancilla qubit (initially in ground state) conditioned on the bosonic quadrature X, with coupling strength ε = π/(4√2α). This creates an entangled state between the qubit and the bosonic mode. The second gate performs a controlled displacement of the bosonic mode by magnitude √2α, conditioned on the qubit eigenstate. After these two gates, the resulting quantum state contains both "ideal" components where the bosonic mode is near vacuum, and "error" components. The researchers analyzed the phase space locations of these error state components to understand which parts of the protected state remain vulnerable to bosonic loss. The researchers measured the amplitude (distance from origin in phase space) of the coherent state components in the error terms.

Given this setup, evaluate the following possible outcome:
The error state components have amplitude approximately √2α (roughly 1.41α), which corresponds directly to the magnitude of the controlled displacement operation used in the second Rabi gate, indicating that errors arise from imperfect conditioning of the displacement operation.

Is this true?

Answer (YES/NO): NO